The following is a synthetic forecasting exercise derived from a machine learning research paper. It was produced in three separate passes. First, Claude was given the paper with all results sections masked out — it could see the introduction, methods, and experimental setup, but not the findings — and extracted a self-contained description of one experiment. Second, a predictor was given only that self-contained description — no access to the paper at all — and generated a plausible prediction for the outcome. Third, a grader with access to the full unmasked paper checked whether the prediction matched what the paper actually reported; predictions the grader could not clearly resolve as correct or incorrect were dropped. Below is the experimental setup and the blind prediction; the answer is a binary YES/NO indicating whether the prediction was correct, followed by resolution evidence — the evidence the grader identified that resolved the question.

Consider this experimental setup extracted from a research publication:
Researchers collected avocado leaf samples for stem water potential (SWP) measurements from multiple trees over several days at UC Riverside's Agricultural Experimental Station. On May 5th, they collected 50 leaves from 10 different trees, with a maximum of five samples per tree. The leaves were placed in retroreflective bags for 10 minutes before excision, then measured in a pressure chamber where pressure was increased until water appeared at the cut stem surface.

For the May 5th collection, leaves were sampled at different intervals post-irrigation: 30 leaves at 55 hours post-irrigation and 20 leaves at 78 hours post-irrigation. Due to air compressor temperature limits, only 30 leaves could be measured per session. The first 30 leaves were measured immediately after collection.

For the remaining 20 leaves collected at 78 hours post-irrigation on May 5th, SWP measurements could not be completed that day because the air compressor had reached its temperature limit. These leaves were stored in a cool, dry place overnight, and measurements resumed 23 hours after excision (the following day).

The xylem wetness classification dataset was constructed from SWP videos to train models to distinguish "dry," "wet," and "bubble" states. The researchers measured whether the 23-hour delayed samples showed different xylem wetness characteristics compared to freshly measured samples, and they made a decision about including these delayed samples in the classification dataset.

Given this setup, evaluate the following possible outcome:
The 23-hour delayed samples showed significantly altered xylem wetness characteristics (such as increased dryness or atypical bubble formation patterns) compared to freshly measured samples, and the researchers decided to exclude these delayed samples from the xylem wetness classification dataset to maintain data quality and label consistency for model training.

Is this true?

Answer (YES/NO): YES